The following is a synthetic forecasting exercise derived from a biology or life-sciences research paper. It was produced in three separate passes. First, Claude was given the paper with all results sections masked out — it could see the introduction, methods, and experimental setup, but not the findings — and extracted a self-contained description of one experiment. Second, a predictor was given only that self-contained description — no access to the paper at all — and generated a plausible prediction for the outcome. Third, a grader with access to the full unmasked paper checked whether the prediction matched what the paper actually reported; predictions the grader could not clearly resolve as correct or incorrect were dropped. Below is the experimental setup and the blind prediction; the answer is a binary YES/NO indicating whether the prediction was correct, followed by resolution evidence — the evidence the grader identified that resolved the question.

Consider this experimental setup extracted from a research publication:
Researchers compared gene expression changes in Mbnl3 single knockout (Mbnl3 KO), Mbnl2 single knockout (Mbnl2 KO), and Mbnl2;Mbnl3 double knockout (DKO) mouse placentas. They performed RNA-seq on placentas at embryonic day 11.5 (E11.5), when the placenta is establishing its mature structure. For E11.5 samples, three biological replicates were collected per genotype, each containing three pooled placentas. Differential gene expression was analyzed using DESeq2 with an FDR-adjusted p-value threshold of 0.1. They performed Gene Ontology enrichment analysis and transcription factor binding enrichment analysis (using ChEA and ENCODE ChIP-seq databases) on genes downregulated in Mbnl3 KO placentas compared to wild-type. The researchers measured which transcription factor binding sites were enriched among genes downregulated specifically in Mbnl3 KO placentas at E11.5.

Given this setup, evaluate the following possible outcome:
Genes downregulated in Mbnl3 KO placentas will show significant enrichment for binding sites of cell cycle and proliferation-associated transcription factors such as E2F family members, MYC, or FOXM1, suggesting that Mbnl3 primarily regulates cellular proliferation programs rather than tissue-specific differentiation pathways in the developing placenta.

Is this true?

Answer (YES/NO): NO